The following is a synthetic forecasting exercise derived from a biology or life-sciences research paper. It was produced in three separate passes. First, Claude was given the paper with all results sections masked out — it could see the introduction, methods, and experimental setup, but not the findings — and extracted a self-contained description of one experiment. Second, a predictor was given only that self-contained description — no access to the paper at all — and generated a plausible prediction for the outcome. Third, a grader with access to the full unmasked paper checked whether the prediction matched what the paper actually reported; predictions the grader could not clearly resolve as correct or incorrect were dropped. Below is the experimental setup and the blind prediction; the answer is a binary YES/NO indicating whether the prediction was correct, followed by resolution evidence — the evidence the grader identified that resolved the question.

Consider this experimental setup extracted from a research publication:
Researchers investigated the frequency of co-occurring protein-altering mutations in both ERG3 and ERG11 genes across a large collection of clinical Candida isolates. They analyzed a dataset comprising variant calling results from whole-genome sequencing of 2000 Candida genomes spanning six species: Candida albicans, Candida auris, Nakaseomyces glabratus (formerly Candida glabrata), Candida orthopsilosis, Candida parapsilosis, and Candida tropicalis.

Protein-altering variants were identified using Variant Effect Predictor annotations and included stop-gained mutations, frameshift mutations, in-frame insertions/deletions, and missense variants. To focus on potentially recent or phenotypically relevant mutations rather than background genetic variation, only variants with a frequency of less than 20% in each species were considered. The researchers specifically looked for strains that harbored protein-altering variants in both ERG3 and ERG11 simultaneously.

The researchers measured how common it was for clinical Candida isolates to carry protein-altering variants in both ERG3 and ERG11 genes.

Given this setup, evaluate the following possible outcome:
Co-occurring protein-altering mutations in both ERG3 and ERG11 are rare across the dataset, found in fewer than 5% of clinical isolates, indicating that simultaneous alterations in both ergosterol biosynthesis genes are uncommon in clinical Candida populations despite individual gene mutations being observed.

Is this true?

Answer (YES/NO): YES